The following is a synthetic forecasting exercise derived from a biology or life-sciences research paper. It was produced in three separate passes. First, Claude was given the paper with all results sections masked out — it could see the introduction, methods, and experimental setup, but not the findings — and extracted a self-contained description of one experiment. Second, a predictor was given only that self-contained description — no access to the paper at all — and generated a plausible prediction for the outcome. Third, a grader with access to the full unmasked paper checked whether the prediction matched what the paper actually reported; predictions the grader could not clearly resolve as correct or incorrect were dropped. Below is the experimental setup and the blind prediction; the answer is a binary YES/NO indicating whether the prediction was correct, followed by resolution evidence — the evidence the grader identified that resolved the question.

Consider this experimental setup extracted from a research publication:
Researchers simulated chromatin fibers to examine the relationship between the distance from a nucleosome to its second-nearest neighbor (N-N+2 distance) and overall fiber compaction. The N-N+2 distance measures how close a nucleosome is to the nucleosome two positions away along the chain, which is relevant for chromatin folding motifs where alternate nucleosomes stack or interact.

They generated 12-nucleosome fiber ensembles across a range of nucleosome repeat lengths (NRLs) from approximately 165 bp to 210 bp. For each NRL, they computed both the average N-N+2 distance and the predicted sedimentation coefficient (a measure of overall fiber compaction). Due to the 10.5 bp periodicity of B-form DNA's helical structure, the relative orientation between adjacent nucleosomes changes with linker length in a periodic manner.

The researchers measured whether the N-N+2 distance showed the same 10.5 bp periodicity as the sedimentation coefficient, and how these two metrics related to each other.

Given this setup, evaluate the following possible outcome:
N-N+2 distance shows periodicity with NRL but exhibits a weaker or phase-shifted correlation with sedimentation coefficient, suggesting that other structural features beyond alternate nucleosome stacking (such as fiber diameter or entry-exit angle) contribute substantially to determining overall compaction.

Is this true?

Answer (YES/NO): NO